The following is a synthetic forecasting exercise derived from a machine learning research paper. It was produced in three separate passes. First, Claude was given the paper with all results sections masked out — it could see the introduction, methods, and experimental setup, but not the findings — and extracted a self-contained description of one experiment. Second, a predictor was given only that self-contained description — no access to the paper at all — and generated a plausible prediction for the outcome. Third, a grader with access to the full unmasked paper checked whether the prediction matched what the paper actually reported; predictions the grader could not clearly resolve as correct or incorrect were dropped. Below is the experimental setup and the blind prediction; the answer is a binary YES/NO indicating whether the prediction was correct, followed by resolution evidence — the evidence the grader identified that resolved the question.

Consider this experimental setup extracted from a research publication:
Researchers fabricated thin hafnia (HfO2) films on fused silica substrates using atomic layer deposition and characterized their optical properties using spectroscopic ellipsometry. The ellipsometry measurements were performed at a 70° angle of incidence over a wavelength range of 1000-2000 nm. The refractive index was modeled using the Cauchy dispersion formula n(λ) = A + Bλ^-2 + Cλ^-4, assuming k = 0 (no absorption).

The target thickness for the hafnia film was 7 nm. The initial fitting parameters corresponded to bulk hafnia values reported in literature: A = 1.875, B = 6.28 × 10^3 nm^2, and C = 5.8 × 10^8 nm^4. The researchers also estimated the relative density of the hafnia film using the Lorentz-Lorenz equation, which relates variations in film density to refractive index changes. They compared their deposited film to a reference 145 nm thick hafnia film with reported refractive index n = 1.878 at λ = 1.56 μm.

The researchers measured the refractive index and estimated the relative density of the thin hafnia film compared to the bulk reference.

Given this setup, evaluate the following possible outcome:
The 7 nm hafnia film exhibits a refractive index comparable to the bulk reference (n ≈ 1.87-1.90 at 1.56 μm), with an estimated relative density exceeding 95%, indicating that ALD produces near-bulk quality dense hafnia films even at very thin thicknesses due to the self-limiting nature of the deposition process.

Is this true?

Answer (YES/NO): NO